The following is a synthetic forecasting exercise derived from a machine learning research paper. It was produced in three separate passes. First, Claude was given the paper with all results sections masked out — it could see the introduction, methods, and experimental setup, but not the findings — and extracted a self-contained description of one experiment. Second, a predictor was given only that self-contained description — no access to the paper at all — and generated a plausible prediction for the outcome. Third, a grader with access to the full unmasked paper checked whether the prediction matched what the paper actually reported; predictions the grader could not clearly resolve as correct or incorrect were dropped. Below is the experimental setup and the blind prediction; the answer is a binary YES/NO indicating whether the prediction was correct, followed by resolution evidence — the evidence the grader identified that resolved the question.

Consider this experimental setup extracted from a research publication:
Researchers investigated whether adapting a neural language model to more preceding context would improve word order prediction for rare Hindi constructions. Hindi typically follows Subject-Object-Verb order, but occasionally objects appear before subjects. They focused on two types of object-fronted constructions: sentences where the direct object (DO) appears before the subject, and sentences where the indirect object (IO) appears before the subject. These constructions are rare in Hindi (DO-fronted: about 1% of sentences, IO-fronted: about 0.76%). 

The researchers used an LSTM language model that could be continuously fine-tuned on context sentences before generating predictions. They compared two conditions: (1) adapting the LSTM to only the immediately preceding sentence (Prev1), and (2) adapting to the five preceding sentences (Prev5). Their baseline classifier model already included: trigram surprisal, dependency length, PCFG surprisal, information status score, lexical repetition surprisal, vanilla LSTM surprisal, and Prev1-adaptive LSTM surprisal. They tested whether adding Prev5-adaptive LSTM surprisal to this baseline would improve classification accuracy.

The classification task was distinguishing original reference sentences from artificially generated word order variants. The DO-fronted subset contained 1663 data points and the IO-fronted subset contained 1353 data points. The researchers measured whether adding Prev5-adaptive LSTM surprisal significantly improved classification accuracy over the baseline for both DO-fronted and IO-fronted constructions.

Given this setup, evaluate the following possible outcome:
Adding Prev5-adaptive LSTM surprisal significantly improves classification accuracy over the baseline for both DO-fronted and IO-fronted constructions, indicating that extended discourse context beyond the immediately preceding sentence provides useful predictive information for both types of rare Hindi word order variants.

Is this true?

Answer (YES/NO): NO